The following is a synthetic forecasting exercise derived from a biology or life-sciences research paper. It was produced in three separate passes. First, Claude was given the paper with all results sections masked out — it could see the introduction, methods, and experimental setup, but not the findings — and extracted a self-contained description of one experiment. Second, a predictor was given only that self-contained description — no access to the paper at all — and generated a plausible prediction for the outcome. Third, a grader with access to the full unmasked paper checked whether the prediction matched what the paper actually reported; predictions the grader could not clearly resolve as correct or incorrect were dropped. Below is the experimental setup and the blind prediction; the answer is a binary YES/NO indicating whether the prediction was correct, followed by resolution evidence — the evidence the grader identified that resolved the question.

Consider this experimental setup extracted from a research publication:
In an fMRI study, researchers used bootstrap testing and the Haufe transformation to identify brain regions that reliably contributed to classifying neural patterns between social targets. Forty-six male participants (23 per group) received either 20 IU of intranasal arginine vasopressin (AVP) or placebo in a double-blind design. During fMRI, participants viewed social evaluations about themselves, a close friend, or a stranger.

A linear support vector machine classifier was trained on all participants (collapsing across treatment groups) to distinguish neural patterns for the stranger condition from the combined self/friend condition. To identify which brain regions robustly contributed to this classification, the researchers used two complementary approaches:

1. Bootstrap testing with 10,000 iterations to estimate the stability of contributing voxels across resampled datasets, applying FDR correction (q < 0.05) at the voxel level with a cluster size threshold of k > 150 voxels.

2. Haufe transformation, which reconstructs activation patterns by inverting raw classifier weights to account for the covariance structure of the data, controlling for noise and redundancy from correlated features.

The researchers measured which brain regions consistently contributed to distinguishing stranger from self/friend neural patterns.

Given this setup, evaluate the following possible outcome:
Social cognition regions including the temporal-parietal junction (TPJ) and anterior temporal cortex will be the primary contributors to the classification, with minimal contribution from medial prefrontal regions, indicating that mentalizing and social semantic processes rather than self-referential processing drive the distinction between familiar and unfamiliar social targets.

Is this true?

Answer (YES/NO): NO